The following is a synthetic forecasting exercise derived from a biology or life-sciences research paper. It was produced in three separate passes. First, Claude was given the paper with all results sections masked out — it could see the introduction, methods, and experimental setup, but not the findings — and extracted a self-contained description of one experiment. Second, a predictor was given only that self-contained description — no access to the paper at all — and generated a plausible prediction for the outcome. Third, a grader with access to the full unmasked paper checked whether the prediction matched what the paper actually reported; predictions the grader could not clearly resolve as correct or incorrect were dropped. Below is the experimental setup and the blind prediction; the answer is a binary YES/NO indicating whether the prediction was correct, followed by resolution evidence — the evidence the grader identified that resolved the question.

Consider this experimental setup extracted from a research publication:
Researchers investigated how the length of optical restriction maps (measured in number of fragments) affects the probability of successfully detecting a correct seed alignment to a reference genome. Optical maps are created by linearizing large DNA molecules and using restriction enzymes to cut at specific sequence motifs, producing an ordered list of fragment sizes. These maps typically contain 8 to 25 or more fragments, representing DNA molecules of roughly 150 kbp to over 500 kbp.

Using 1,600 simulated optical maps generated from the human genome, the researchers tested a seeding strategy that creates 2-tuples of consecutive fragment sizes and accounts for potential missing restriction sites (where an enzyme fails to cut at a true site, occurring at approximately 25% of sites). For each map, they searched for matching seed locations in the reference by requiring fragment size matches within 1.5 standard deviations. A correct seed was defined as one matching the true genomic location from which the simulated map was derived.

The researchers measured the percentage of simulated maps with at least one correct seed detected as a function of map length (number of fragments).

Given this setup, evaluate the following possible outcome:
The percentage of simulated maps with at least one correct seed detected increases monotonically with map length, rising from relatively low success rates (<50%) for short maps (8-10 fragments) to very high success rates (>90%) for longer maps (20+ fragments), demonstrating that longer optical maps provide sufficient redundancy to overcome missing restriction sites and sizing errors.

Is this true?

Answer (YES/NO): NO